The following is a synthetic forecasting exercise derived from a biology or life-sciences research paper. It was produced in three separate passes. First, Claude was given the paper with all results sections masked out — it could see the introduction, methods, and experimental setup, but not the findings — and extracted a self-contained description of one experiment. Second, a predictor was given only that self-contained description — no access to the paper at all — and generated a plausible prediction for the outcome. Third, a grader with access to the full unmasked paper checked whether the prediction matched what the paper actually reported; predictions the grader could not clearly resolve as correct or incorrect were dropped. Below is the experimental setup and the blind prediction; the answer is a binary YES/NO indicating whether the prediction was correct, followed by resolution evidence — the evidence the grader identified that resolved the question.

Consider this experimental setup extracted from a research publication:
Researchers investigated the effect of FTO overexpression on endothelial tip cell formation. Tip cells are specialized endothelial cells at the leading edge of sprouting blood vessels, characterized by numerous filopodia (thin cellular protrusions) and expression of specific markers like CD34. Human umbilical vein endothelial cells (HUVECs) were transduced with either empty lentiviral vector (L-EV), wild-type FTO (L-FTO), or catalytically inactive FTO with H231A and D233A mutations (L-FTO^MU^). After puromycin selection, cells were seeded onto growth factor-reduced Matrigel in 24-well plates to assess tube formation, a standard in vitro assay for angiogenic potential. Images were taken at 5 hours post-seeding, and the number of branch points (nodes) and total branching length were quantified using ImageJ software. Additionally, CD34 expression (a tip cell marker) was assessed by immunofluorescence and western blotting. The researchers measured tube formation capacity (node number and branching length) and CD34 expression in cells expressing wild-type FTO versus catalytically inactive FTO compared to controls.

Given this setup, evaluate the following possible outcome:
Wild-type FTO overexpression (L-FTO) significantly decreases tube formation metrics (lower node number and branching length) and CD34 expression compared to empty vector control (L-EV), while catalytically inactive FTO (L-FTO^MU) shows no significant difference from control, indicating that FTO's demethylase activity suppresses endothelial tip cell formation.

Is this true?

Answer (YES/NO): NO